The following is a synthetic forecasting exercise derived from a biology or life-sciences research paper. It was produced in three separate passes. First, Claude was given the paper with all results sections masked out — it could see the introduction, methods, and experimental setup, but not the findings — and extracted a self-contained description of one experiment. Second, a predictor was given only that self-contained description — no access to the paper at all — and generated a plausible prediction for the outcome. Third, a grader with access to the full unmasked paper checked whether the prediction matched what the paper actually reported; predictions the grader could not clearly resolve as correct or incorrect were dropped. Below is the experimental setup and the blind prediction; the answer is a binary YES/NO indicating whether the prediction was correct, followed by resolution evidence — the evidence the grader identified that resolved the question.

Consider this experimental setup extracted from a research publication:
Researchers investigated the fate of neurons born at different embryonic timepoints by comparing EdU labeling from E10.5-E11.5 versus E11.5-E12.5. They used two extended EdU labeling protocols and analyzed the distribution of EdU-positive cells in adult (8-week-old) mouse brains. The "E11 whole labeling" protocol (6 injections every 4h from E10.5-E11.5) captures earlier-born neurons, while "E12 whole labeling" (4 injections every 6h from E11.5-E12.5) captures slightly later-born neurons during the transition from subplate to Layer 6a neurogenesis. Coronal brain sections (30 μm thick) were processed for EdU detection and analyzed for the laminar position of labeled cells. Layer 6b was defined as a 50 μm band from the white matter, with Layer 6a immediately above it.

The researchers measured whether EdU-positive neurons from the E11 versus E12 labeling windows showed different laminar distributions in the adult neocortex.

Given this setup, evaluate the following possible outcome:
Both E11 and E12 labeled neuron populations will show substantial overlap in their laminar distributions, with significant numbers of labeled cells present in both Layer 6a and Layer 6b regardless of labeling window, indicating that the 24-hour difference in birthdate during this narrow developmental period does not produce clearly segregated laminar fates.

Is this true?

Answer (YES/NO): NO